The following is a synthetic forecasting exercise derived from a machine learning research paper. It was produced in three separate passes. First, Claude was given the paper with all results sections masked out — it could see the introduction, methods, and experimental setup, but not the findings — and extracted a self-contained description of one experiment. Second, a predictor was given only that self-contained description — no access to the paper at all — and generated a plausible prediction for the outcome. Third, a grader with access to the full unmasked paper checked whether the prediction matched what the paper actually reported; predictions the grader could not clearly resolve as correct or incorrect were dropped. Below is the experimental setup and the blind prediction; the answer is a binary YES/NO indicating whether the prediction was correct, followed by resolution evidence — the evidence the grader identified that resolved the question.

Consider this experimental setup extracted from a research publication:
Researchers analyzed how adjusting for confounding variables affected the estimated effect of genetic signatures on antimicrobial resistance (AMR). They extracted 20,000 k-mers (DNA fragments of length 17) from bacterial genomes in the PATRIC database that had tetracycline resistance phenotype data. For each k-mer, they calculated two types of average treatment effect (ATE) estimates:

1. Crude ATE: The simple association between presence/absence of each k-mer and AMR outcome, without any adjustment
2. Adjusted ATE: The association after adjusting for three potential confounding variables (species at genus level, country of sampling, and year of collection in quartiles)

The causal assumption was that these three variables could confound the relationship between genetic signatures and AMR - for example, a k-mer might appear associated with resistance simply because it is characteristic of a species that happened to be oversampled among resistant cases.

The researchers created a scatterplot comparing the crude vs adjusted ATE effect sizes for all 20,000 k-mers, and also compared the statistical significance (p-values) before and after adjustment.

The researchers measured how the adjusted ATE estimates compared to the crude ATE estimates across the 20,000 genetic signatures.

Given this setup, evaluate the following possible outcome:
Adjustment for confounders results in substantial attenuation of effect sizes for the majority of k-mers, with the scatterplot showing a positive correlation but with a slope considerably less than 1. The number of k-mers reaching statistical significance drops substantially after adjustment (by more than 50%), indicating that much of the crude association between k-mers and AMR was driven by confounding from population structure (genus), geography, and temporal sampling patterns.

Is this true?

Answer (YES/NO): NO